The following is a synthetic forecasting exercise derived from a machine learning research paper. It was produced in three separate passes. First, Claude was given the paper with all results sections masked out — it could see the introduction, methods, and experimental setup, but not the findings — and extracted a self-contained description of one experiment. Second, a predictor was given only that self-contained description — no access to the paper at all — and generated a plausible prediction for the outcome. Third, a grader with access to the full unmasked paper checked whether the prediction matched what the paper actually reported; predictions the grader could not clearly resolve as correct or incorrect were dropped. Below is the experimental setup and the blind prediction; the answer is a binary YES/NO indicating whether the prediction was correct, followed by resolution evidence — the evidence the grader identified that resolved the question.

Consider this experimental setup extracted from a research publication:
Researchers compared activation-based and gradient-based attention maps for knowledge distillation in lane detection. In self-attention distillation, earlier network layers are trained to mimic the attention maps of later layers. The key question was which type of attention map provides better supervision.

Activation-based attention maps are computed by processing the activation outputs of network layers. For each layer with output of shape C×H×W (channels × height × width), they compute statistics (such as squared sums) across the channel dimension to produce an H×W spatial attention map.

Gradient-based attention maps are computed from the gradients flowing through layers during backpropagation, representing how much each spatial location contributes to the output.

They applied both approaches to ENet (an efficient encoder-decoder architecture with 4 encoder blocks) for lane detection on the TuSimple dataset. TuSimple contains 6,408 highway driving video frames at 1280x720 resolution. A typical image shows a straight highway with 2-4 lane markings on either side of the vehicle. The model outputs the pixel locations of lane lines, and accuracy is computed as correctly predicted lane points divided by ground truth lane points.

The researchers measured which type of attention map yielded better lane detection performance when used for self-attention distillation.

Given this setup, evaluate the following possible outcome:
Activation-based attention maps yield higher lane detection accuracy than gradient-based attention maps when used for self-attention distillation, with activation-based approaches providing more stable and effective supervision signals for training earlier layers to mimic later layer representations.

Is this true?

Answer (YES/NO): YES